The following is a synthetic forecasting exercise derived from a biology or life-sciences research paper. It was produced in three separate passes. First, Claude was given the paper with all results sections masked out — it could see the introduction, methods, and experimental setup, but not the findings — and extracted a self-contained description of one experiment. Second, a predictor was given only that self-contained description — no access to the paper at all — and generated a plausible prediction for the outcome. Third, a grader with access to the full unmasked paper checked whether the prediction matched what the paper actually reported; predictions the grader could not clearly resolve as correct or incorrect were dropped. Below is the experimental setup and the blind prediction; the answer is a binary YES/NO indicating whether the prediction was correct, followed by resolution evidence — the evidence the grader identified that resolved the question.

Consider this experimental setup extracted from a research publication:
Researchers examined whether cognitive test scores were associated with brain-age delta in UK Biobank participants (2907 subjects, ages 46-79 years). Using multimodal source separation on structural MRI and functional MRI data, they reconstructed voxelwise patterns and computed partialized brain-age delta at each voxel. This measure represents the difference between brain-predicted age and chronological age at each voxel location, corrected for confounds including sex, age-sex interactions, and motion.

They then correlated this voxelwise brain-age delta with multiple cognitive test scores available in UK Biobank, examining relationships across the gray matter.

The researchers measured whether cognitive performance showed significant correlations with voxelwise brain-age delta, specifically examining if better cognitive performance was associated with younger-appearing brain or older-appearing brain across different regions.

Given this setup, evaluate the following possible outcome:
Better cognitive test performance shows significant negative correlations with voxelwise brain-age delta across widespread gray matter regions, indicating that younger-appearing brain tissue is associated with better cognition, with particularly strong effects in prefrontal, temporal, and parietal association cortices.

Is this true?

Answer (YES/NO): NO